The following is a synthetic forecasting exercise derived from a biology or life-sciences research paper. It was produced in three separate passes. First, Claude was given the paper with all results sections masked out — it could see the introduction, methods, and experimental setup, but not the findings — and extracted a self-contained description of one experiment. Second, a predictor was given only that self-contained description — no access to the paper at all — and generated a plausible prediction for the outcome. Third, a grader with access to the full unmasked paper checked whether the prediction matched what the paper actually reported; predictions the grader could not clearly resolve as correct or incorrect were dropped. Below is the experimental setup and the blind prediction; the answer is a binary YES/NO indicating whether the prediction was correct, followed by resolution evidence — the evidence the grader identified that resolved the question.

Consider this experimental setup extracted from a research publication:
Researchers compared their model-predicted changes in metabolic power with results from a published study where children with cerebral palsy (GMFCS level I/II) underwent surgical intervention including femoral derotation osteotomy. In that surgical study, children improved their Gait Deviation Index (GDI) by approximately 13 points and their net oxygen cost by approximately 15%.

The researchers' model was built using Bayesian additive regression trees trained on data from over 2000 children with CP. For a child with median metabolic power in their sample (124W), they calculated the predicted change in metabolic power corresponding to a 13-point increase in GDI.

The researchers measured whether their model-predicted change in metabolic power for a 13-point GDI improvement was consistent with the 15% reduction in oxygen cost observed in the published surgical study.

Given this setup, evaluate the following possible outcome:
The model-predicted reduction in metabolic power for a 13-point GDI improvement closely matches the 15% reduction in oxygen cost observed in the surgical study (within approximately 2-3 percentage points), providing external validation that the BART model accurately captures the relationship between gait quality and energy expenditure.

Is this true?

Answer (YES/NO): NO